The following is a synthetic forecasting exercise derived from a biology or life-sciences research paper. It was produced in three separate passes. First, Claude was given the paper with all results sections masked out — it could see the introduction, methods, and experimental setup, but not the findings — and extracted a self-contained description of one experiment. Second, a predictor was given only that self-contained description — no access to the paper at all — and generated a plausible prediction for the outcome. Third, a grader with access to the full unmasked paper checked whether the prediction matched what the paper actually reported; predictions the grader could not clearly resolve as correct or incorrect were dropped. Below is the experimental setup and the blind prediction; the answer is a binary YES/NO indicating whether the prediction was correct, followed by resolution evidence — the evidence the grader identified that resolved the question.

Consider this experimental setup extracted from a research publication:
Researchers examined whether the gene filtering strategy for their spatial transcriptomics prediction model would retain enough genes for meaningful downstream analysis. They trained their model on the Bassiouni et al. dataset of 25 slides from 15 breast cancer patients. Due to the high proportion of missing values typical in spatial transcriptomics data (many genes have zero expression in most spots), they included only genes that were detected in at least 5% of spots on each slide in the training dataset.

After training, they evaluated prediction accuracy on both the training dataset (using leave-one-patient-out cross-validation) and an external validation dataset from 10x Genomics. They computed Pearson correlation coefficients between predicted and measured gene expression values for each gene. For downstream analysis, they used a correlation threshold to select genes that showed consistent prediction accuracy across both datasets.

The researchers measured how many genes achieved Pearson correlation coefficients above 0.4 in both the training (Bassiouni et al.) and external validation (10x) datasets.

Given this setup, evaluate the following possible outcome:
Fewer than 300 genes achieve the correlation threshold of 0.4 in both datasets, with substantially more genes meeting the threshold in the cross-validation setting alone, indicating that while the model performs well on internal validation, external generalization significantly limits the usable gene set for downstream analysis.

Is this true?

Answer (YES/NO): NO